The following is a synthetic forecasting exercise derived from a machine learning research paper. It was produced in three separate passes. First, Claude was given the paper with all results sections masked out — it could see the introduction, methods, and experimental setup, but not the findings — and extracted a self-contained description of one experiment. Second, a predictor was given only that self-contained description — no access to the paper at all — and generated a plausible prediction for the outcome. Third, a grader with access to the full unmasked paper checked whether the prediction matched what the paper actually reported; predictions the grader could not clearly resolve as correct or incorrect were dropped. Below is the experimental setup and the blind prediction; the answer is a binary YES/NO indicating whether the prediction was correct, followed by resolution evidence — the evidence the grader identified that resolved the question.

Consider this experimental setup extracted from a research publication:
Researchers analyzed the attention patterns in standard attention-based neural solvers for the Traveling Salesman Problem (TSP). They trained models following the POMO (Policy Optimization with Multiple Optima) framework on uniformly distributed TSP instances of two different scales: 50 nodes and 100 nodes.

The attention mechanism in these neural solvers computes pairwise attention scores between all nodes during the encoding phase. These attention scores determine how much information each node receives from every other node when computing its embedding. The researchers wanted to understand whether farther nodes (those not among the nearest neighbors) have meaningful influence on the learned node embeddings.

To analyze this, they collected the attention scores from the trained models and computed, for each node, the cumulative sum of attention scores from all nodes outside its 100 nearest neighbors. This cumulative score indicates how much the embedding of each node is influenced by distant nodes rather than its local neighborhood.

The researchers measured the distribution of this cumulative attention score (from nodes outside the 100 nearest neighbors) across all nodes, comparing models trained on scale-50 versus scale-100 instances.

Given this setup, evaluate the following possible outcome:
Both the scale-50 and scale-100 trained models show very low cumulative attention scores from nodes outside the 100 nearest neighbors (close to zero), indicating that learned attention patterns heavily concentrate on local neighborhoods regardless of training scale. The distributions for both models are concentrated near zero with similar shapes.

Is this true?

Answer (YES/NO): NO